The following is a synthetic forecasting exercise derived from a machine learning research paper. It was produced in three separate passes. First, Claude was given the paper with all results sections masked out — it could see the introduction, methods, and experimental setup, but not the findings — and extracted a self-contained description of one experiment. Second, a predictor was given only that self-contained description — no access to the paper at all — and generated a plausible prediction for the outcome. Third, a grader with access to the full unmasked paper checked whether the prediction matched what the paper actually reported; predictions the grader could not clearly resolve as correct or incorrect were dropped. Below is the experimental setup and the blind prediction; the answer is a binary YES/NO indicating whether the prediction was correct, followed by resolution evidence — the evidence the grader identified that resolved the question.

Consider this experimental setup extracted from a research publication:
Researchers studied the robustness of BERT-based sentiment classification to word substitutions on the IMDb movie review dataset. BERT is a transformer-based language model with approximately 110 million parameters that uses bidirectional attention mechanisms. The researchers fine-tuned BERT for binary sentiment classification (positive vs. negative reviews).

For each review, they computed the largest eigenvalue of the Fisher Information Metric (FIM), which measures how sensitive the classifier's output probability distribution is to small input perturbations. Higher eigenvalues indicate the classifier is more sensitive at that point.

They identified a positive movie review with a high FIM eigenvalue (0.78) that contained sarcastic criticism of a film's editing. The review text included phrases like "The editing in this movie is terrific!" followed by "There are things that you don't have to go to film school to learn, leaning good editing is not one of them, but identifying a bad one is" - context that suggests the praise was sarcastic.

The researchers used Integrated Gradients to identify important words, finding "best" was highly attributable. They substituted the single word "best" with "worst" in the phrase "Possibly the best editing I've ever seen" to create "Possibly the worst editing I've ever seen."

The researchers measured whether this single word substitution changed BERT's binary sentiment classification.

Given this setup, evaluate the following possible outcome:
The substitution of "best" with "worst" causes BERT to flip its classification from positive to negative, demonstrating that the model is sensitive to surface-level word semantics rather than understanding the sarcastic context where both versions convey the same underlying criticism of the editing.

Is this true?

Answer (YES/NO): YES